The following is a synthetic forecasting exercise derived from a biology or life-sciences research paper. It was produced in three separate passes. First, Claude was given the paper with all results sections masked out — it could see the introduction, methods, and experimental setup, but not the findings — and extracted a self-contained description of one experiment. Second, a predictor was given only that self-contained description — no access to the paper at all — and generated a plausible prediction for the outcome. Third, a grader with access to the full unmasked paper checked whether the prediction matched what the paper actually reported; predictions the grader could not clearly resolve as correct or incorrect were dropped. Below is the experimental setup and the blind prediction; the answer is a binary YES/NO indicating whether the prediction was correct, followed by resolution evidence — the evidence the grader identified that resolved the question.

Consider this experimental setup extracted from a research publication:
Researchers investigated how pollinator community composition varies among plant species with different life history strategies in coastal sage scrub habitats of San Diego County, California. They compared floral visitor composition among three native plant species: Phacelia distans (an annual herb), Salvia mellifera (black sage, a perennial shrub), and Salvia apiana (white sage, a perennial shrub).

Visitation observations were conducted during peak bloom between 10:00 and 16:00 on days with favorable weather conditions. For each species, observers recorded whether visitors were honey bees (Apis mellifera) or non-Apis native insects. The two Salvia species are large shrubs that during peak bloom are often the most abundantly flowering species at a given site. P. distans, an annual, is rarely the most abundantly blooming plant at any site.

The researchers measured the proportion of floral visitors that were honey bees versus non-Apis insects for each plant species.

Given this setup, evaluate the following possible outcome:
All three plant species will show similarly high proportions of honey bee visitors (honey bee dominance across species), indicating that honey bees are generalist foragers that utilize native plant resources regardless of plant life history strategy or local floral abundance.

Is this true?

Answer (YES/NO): NO